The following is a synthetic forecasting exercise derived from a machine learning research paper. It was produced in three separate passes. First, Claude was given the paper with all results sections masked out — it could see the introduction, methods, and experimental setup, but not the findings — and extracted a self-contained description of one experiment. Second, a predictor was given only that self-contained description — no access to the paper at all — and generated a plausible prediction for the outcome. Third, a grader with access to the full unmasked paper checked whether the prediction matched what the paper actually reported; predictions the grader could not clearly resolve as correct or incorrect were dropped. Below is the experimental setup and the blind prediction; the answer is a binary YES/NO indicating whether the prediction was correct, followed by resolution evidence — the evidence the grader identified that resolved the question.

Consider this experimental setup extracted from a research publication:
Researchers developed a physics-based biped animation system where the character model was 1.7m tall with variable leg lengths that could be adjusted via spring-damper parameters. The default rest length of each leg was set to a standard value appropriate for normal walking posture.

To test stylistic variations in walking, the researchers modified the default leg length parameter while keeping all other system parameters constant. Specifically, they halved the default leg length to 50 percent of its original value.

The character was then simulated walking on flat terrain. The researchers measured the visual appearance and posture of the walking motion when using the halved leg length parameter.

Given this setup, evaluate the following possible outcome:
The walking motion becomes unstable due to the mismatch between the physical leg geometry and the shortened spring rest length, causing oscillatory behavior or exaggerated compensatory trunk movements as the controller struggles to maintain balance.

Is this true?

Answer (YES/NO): NO